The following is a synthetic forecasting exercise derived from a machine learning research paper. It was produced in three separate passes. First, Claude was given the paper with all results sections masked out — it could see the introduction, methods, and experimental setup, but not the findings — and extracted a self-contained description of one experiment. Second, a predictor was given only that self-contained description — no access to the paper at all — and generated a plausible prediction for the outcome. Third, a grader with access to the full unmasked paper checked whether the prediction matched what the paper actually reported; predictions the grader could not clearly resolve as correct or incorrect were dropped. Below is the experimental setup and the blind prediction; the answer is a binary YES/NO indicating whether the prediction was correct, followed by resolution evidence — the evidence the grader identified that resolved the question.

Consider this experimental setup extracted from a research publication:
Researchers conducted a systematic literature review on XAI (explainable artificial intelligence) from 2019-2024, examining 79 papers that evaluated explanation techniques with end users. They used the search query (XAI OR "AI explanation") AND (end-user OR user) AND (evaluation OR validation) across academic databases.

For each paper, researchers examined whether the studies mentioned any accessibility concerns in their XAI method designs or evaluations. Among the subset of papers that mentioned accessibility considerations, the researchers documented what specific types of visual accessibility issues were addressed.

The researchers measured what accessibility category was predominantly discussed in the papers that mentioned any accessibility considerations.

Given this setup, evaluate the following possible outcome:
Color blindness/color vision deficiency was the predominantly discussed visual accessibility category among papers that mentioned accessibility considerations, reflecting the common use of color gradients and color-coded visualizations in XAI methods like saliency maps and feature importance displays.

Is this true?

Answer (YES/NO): YES